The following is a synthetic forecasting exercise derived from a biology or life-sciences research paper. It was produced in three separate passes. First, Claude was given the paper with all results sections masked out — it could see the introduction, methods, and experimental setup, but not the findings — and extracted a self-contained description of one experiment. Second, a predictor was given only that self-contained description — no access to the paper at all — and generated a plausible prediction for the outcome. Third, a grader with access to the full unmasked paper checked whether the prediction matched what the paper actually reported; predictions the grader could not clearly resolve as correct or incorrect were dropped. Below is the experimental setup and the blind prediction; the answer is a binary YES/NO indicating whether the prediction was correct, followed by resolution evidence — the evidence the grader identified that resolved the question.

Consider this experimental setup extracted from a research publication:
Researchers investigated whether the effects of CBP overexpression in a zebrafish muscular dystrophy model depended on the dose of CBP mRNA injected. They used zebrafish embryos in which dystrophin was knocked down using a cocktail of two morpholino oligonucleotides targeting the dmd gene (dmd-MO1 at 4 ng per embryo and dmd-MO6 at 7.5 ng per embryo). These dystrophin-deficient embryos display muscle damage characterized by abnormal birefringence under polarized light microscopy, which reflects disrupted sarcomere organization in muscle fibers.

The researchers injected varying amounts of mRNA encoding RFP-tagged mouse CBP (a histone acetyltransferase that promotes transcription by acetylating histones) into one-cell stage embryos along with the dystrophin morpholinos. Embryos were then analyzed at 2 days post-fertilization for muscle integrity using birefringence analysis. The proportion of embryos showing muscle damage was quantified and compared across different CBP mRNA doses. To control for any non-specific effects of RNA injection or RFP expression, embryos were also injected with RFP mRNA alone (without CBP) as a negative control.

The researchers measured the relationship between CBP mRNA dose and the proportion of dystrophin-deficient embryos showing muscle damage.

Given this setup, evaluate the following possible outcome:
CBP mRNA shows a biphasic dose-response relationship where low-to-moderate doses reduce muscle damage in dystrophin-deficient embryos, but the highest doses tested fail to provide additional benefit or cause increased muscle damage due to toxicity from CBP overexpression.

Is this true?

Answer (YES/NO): NO